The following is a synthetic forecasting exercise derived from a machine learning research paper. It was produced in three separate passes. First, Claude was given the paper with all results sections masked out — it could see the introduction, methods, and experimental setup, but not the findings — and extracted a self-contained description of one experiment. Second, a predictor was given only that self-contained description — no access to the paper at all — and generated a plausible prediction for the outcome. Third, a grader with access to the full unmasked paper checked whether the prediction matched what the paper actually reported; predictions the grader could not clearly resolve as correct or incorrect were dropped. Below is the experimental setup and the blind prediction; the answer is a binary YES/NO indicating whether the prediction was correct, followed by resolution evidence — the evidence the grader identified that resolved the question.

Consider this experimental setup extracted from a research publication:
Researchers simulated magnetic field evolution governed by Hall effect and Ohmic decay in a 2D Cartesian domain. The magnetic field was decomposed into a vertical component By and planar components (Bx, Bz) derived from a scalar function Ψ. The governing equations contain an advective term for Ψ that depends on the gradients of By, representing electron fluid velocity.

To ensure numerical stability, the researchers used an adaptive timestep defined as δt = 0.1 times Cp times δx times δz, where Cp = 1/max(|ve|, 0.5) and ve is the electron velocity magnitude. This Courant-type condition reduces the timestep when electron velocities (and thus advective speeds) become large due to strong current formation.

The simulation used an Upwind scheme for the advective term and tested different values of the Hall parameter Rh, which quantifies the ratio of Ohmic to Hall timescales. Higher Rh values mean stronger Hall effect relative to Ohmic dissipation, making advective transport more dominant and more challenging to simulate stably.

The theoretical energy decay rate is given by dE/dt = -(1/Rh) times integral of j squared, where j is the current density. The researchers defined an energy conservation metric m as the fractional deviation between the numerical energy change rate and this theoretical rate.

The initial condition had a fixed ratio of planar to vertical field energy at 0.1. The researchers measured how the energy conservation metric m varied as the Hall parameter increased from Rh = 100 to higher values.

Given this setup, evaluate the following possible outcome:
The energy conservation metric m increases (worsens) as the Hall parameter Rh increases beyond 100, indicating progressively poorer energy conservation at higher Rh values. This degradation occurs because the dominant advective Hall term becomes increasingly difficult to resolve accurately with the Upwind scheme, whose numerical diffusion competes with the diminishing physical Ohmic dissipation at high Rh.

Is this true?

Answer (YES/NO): YES